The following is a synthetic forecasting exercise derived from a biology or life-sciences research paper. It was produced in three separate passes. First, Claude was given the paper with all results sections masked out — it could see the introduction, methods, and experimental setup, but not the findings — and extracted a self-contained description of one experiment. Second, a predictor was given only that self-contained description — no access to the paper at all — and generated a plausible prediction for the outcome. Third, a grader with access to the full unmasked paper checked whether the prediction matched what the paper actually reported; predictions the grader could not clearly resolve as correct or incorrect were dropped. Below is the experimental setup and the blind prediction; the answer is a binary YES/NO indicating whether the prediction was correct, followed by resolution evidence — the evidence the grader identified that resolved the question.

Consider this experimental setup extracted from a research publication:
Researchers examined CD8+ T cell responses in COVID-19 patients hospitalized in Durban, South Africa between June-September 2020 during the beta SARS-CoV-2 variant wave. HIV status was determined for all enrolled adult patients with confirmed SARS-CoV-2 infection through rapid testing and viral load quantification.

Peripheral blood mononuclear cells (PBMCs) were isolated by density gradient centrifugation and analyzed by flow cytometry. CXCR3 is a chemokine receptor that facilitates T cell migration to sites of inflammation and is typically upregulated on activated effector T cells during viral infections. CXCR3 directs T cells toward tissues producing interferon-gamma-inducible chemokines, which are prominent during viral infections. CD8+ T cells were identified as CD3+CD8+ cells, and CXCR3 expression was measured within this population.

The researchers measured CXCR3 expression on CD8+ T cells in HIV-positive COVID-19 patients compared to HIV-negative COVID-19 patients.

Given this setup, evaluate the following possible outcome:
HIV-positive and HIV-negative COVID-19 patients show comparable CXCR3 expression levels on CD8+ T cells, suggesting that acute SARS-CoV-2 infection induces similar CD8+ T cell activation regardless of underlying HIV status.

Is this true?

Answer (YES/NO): NO